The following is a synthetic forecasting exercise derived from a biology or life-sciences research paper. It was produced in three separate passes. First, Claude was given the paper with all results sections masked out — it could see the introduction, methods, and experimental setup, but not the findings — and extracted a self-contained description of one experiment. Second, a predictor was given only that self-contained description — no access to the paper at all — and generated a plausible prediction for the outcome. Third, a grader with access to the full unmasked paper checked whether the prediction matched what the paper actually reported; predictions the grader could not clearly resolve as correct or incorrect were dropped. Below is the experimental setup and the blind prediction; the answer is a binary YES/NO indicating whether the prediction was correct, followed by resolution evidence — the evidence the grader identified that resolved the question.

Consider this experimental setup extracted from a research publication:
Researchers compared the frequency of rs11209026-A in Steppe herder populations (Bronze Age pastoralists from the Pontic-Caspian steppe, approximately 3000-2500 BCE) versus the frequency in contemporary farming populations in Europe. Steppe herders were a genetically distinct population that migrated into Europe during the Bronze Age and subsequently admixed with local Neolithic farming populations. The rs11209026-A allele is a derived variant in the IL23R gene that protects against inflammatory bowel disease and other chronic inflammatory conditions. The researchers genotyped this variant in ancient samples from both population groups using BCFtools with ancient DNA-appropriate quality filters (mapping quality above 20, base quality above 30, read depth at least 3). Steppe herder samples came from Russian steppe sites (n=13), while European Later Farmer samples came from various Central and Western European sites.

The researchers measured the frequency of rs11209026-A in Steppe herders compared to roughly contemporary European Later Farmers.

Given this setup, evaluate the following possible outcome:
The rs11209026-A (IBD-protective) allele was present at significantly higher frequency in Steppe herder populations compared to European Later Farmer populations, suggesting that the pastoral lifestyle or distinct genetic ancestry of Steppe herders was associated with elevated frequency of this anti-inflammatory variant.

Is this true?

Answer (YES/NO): NO